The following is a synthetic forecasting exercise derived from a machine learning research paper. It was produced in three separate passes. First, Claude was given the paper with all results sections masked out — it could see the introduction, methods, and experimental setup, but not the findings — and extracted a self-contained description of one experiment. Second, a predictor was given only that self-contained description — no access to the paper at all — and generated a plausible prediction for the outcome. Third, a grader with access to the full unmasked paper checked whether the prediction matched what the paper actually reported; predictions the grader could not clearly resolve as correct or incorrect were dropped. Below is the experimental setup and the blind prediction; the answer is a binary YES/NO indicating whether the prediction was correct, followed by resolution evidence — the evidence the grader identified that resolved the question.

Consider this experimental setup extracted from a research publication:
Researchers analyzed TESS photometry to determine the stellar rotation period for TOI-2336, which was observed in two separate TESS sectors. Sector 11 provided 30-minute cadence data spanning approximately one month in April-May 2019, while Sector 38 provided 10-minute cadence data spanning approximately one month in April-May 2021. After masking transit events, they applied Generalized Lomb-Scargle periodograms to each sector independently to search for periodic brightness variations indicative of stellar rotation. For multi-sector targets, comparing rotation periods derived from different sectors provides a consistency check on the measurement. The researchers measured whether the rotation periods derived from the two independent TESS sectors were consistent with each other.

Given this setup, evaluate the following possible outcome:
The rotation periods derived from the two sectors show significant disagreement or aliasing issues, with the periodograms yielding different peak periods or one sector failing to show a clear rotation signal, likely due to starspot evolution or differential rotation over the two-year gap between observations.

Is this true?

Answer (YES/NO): NO